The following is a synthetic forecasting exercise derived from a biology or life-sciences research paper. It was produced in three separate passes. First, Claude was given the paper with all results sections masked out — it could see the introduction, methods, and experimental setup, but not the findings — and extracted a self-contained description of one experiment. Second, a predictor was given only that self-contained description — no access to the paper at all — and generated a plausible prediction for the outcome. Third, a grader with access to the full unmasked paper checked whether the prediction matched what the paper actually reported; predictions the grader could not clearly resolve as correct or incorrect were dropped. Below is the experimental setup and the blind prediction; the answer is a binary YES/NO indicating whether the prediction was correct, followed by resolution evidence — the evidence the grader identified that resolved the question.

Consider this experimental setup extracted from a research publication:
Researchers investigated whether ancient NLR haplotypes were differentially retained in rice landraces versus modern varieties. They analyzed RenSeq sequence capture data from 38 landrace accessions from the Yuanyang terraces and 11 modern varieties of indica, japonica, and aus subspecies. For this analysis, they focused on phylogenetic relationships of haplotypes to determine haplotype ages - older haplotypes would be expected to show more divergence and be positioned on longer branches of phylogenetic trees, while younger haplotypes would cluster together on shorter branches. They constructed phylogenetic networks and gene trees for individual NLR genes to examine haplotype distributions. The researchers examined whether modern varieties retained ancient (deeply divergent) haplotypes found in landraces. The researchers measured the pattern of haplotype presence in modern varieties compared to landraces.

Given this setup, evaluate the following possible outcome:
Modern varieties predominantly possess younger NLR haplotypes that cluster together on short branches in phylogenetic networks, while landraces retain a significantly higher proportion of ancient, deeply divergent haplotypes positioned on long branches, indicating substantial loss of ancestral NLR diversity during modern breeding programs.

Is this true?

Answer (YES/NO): YES